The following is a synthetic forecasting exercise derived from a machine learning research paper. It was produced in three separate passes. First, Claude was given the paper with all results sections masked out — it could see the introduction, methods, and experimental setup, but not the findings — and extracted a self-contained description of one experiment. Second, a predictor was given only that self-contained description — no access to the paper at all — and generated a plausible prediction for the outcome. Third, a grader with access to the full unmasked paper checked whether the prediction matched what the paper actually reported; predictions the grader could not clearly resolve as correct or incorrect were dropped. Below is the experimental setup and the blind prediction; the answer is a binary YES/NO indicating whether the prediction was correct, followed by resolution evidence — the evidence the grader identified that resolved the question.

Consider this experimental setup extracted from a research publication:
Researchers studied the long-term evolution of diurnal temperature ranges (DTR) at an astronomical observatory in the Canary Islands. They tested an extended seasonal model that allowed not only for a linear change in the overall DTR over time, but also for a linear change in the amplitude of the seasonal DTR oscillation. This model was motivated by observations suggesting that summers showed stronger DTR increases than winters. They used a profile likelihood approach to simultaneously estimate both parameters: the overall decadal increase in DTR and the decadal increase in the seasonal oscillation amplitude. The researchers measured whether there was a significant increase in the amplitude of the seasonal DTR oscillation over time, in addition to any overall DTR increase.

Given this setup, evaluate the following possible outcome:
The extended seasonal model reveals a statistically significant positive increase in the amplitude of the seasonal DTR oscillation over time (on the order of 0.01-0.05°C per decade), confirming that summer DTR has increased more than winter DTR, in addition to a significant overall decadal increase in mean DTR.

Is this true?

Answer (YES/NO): NO